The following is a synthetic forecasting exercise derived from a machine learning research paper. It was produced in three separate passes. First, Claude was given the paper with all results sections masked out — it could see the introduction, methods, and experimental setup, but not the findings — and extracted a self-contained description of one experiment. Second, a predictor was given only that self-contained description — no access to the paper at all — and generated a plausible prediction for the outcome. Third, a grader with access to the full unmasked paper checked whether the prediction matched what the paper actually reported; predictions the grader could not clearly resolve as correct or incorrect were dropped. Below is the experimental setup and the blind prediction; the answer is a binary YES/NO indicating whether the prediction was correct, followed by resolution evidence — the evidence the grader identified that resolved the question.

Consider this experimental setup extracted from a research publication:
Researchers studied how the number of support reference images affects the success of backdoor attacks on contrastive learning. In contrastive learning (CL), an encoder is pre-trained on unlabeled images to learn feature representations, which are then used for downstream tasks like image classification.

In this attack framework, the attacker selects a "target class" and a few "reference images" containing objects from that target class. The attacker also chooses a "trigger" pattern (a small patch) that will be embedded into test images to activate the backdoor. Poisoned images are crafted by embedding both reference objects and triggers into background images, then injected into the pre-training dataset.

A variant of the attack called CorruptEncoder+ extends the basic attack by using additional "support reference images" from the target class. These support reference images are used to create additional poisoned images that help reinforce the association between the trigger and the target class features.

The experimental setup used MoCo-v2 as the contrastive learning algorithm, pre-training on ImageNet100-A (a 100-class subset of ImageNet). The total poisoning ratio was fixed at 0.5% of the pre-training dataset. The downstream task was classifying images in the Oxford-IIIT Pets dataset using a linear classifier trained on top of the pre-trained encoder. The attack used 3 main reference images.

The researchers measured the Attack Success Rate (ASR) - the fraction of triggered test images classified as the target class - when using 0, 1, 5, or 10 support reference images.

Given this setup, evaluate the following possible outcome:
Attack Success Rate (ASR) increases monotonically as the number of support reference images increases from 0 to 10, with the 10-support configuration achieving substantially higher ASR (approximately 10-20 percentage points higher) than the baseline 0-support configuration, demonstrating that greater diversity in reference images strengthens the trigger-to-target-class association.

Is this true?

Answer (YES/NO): NO